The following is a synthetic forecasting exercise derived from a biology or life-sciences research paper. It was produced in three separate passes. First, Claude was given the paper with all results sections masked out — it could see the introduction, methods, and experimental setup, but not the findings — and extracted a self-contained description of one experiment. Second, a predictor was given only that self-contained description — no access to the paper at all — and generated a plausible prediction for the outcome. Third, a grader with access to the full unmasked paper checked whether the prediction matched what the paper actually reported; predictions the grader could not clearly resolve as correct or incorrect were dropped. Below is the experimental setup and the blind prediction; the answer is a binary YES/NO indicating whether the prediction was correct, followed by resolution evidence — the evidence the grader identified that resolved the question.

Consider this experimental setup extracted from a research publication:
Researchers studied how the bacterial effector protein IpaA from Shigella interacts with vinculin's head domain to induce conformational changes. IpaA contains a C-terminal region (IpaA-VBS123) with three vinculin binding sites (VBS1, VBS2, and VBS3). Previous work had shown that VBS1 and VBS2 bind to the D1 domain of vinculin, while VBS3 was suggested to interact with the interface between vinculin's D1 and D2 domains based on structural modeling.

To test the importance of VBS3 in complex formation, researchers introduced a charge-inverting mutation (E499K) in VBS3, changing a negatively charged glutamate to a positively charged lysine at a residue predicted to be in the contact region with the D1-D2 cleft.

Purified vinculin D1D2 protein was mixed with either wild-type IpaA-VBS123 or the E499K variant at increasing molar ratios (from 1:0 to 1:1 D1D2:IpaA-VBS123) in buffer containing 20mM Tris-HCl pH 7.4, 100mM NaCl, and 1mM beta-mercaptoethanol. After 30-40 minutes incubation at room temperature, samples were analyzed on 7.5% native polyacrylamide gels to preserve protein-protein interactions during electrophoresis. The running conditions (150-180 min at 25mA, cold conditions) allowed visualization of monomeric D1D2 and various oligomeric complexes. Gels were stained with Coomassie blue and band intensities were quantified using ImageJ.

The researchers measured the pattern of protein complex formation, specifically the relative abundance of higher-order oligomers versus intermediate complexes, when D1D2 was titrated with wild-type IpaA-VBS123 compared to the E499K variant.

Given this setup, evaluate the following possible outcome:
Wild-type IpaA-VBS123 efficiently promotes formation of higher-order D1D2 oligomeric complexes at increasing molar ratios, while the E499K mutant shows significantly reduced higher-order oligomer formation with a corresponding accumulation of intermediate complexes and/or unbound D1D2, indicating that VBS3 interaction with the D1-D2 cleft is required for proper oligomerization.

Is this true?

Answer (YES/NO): YES